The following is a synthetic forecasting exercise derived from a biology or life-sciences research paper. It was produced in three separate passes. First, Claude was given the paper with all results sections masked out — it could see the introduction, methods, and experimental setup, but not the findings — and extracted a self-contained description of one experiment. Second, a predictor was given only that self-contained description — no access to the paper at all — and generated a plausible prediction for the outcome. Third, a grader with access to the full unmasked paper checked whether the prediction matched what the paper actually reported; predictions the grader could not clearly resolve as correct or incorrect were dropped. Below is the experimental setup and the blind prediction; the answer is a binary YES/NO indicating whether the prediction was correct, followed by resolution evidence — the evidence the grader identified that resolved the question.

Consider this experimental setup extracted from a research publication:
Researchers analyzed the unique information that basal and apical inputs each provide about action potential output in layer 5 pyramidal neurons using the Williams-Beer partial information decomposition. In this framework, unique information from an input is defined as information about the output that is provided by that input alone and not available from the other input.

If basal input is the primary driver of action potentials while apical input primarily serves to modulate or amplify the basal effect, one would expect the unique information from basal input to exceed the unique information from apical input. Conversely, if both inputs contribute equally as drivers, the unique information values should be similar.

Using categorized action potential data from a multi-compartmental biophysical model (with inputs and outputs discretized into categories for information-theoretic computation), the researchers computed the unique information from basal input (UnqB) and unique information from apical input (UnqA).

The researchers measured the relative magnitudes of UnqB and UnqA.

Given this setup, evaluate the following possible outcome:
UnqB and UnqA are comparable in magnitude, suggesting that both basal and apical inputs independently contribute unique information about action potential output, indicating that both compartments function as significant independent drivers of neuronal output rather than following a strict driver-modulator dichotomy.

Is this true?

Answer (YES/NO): NO